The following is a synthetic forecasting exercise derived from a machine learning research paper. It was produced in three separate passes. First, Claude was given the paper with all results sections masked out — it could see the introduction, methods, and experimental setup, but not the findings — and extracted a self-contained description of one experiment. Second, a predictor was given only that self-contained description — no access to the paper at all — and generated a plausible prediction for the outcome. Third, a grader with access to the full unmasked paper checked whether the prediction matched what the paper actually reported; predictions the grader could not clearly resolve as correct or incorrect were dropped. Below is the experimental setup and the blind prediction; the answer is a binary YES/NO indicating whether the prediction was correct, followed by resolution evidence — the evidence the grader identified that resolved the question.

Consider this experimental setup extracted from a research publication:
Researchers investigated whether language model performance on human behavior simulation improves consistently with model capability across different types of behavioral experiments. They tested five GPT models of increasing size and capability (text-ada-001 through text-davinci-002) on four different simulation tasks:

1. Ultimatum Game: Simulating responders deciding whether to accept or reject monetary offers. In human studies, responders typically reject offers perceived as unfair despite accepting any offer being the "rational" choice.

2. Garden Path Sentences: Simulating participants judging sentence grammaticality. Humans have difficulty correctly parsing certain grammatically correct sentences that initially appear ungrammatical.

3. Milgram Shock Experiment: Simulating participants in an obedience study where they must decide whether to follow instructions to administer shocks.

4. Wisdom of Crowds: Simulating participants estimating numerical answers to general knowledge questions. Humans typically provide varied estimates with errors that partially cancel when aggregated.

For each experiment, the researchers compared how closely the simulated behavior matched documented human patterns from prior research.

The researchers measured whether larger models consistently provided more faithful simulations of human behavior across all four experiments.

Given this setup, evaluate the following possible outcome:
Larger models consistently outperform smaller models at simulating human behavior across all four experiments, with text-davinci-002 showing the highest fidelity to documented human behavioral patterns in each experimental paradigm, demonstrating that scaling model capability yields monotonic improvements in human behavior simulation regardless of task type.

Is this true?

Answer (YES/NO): NO